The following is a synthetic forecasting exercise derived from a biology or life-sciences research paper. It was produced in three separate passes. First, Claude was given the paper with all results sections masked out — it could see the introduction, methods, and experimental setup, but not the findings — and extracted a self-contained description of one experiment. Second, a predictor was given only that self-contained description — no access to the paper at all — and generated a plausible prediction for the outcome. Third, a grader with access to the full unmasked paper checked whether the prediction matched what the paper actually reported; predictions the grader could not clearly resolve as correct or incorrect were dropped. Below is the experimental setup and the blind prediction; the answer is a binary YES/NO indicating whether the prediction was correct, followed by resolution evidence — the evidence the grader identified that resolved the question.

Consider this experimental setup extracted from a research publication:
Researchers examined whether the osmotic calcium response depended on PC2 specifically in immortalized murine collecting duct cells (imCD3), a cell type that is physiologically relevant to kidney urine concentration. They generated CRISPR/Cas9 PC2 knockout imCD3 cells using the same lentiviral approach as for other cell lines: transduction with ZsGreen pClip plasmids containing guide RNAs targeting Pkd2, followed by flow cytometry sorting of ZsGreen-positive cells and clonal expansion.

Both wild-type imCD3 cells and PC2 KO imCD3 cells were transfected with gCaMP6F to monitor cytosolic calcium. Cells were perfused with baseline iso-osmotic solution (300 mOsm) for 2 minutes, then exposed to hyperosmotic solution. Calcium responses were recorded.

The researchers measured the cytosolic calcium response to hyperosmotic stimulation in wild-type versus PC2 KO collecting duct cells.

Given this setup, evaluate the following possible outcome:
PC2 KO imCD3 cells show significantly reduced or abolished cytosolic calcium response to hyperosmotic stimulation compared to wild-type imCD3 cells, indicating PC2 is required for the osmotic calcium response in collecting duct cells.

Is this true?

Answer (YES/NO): YES